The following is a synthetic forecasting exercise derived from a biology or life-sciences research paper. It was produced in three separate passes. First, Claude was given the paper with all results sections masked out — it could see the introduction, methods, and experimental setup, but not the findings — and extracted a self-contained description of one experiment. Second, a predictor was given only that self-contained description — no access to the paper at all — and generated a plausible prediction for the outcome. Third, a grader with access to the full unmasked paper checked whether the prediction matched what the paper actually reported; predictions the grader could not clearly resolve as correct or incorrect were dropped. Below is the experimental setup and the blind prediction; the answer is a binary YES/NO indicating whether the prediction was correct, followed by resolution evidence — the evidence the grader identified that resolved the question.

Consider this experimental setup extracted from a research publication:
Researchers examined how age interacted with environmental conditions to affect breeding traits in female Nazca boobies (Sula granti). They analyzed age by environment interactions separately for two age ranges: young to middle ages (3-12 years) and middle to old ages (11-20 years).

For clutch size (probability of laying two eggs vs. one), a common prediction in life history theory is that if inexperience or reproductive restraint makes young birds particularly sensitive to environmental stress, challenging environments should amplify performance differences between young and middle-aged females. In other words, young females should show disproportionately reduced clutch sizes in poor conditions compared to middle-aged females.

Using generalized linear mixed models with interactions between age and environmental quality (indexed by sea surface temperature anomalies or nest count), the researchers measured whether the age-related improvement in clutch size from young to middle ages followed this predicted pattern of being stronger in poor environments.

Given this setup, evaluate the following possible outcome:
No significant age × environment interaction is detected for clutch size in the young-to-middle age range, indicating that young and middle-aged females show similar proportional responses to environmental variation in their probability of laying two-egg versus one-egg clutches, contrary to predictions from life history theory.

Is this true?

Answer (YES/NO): NO